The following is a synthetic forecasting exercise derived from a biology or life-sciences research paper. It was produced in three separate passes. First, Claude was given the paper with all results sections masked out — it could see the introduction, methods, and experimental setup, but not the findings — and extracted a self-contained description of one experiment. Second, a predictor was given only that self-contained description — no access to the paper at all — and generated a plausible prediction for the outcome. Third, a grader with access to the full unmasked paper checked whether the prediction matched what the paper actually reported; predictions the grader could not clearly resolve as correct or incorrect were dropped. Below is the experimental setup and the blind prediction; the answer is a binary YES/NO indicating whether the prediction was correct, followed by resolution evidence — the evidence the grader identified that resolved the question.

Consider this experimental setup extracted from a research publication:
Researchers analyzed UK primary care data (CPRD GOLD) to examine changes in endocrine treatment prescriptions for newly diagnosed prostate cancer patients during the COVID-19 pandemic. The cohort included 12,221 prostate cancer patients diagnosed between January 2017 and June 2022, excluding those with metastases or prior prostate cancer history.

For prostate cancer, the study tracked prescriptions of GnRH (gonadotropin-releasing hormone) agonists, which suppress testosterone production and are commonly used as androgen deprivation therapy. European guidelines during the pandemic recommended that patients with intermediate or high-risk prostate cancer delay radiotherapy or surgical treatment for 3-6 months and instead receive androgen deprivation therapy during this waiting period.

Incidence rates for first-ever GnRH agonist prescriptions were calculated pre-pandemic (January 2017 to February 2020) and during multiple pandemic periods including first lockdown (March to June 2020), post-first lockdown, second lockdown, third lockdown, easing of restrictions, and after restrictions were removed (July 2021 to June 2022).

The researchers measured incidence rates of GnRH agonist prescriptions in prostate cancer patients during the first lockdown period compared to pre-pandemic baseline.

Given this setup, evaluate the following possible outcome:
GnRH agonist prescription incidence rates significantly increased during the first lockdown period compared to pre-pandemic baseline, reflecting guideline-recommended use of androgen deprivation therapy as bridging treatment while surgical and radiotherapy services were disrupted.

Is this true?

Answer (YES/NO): NO